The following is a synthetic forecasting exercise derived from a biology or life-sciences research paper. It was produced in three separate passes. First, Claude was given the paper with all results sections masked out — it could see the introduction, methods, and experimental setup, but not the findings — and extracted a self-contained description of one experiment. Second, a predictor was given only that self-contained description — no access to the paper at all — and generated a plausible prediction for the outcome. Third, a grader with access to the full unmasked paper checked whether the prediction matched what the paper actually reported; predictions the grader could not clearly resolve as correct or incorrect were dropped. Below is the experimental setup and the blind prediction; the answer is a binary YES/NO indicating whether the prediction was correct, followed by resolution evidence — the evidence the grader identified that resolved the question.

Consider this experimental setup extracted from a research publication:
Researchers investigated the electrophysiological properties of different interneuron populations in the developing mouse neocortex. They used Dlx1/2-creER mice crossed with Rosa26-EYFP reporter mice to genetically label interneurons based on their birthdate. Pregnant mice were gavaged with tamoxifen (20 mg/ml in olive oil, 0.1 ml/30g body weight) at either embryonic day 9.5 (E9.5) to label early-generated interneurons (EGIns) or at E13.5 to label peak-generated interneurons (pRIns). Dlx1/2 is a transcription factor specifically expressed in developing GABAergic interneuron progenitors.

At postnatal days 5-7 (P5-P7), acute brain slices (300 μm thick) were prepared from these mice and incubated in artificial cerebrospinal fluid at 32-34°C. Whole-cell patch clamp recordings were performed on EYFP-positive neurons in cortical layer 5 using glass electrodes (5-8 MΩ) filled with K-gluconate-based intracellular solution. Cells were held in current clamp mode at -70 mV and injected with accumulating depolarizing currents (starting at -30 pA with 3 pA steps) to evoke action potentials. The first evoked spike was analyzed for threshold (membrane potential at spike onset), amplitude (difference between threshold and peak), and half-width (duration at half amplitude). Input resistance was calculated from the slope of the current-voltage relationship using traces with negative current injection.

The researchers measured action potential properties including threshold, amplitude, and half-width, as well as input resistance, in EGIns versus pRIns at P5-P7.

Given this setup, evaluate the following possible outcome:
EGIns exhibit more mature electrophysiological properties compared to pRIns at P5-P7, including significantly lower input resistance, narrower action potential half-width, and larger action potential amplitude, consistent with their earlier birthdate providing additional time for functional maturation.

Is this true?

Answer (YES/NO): NO